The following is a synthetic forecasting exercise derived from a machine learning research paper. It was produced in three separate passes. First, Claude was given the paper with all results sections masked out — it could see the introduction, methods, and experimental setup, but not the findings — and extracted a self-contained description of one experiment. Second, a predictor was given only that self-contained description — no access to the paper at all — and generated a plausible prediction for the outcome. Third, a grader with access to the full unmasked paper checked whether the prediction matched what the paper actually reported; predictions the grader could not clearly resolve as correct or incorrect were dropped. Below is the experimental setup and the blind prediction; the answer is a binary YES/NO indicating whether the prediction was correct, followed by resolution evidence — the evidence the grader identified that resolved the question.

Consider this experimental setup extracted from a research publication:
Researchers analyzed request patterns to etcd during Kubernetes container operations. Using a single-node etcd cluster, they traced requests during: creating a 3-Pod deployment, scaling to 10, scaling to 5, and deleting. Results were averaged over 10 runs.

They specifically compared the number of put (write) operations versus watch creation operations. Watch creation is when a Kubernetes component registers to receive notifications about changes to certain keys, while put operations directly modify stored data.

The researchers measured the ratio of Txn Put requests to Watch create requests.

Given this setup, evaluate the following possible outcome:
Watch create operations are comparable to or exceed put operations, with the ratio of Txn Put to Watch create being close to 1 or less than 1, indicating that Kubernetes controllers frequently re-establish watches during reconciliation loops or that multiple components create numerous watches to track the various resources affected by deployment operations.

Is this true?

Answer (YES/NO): NO